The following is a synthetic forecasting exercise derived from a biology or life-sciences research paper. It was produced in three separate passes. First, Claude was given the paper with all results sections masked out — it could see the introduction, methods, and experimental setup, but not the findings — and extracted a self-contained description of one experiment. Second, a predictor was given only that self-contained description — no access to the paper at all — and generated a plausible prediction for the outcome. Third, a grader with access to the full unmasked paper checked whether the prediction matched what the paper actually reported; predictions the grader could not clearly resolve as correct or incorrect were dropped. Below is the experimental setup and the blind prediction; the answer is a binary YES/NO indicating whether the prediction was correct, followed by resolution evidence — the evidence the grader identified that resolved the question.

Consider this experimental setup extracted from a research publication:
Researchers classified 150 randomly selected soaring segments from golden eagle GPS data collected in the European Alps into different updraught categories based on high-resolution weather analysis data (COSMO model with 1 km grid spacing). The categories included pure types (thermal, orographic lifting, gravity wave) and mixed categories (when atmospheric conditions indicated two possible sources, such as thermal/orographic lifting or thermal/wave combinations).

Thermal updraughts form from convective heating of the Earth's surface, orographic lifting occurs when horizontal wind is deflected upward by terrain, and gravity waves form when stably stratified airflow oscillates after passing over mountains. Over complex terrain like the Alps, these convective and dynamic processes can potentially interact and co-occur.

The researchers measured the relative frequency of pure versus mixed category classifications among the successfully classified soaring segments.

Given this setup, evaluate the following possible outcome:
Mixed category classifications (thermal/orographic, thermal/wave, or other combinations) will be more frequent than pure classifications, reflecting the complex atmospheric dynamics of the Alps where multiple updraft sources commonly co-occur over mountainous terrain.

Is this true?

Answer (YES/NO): NO